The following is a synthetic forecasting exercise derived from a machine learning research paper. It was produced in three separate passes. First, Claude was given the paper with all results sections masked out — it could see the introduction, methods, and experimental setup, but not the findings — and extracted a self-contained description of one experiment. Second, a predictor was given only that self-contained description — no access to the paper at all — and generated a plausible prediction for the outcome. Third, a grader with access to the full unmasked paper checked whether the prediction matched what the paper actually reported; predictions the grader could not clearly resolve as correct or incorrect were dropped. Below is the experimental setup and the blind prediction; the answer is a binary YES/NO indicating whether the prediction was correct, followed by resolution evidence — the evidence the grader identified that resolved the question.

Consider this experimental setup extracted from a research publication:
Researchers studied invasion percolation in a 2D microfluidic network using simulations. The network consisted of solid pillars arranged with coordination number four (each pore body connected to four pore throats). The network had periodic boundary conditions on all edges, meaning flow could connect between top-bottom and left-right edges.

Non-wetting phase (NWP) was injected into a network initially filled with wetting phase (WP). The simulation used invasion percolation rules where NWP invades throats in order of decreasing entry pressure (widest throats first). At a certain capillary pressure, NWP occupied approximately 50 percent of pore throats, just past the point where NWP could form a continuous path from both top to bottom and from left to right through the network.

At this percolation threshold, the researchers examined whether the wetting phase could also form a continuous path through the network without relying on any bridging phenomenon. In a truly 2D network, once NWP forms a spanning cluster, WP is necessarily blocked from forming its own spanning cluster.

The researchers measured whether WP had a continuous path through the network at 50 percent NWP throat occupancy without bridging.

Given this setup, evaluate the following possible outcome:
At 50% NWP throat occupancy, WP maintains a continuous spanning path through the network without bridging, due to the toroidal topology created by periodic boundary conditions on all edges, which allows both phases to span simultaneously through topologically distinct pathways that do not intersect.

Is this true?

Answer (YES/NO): NO